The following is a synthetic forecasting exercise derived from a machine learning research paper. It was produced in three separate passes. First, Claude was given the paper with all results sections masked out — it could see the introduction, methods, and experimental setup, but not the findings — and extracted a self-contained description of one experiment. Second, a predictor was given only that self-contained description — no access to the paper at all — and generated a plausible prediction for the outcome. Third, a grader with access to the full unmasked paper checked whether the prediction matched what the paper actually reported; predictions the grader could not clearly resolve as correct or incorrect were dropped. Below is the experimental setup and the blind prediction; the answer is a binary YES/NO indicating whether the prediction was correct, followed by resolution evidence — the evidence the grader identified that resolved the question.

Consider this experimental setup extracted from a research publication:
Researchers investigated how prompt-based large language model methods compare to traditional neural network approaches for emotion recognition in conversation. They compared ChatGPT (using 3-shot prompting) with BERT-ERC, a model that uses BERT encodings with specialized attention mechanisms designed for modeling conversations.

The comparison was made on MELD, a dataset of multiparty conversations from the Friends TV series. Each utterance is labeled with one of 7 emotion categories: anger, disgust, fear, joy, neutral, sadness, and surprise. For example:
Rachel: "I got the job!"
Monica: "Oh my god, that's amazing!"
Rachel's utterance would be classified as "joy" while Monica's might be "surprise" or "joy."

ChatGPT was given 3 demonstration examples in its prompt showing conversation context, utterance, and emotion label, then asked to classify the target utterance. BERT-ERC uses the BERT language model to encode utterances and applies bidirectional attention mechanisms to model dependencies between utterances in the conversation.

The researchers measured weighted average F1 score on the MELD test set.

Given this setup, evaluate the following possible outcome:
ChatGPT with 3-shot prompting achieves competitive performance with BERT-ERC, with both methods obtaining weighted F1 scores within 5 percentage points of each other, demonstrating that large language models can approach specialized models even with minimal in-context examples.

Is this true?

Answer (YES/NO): NO